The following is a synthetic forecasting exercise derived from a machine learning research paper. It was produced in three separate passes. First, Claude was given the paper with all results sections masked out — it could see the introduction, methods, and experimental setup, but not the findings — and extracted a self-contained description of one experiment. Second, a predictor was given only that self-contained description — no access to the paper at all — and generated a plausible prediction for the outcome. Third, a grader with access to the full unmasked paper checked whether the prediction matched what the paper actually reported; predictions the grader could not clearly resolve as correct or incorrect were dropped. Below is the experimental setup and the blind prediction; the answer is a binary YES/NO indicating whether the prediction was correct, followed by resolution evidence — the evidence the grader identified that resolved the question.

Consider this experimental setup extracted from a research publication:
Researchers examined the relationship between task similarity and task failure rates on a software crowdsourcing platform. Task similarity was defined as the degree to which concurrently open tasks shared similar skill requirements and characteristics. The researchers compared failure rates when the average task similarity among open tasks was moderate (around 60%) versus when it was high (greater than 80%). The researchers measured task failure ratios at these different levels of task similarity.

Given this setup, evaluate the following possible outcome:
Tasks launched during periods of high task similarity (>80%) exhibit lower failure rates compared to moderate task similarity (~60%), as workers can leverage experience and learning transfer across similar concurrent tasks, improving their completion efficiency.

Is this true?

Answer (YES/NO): NO